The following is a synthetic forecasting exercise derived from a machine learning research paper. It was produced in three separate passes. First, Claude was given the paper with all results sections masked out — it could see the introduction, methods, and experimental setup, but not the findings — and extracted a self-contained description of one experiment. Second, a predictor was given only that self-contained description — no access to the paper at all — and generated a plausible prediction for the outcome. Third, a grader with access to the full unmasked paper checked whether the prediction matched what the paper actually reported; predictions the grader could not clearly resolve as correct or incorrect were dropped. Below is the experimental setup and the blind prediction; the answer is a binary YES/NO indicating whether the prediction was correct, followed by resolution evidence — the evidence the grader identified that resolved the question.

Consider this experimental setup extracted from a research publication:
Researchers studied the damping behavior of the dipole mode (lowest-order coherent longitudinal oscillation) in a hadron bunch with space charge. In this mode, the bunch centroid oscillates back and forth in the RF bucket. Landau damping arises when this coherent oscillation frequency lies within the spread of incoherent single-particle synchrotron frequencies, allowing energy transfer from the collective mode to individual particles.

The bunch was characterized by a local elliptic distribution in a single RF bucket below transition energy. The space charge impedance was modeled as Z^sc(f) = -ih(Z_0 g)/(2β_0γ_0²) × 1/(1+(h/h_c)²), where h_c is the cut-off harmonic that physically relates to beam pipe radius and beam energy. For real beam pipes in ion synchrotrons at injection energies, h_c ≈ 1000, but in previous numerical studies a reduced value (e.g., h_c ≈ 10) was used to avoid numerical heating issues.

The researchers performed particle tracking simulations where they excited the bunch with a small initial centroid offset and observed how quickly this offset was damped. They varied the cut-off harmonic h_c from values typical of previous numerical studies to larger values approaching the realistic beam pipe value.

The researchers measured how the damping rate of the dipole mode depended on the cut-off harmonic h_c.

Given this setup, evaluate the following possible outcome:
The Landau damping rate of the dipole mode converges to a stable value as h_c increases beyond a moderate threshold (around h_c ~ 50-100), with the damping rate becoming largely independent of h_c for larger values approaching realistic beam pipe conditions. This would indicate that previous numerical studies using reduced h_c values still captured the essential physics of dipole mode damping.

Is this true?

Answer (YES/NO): NO